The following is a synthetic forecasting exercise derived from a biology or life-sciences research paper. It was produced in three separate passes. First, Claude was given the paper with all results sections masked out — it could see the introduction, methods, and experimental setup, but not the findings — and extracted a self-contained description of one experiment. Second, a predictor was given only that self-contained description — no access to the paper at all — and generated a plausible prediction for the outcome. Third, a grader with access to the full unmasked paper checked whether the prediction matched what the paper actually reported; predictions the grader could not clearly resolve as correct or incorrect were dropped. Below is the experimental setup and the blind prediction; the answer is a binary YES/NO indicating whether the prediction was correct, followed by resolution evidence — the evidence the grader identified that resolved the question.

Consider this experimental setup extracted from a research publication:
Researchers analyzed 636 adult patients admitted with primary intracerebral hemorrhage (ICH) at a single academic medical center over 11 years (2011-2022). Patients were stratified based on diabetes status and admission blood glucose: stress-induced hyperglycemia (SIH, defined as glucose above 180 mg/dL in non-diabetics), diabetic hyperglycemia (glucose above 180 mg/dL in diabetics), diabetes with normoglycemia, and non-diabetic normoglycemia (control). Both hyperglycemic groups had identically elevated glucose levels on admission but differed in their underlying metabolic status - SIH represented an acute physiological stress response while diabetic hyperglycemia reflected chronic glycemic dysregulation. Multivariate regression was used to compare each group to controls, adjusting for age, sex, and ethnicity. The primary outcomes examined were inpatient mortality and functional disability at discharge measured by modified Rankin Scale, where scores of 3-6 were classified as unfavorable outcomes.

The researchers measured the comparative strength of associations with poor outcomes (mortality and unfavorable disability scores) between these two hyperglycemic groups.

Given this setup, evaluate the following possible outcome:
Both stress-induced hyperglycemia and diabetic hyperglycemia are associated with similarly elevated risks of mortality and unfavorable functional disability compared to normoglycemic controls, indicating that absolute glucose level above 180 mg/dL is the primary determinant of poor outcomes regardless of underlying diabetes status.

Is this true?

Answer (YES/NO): NO